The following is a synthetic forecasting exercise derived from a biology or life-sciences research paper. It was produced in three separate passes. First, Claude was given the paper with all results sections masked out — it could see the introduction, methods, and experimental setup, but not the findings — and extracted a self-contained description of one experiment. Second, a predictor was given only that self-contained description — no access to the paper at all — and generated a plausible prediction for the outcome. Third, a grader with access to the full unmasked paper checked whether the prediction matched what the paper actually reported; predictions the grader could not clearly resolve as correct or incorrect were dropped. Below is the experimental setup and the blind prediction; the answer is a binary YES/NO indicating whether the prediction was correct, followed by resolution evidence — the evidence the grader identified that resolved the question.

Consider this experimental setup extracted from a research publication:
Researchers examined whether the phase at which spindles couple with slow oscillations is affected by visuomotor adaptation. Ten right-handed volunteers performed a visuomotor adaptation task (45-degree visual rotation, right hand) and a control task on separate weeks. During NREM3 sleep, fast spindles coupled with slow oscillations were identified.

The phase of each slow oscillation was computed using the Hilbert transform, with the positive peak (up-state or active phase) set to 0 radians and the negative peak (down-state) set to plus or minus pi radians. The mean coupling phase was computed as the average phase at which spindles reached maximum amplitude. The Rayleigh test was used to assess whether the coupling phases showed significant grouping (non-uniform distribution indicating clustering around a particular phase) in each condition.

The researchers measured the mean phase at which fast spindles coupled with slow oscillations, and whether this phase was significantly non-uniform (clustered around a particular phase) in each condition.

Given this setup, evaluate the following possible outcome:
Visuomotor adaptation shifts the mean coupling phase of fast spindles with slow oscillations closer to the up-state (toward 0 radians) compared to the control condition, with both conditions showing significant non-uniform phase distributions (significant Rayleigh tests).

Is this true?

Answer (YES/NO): NO